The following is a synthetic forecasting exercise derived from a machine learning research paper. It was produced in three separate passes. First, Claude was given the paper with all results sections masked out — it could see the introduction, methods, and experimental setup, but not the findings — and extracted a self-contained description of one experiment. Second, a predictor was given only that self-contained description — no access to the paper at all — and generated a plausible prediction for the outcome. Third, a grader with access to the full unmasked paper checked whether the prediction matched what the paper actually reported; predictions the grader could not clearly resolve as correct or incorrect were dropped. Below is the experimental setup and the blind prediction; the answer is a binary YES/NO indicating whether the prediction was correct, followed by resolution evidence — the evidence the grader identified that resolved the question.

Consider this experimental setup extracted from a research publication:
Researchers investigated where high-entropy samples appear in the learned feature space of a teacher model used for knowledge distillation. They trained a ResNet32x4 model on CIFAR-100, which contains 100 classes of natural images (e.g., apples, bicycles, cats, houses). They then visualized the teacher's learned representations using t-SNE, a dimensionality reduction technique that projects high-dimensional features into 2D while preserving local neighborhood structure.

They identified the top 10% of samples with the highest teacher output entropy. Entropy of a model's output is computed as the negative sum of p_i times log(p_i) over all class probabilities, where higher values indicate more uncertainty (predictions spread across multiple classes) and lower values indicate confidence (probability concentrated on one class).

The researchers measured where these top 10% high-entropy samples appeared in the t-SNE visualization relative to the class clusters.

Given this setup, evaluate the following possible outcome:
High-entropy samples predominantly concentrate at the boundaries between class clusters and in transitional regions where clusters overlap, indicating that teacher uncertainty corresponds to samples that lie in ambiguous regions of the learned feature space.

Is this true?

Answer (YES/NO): YES